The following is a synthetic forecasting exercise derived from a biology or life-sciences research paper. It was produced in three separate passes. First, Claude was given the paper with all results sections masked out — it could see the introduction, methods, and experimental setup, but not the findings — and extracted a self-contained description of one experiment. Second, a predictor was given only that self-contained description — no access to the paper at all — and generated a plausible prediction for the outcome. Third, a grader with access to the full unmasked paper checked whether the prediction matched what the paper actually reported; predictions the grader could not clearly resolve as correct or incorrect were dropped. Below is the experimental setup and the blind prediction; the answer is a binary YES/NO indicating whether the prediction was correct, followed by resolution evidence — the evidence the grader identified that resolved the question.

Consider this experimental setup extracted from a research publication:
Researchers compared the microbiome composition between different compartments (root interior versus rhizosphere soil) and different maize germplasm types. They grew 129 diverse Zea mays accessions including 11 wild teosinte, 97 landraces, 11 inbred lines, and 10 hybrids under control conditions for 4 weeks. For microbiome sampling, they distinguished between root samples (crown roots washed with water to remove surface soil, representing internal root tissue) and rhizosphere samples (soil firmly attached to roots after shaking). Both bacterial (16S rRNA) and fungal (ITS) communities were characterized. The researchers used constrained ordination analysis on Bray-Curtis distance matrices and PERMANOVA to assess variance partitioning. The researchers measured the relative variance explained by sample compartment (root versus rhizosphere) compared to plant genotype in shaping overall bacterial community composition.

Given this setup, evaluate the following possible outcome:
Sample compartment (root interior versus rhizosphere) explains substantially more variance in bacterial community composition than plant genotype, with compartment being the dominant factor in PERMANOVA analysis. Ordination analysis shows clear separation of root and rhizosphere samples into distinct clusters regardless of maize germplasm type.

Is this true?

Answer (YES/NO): YES